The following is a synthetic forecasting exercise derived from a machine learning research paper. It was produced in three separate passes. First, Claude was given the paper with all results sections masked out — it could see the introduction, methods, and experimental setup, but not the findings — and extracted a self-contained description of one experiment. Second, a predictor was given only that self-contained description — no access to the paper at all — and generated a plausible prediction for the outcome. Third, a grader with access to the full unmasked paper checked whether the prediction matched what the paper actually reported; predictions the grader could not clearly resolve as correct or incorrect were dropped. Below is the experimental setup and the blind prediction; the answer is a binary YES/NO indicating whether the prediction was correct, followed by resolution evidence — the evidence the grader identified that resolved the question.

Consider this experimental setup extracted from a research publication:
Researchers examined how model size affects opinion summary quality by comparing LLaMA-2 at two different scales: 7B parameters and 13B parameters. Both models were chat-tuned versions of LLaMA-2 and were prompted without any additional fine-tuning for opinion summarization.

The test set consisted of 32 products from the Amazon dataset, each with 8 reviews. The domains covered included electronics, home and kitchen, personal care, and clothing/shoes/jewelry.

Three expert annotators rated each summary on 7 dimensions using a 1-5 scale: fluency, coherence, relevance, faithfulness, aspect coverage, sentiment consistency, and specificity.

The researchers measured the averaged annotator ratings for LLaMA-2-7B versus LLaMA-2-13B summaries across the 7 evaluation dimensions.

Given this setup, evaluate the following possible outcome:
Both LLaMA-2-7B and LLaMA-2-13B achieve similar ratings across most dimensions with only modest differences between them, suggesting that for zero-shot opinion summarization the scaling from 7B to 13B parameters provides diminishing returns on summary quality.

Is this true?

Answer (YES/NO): NO